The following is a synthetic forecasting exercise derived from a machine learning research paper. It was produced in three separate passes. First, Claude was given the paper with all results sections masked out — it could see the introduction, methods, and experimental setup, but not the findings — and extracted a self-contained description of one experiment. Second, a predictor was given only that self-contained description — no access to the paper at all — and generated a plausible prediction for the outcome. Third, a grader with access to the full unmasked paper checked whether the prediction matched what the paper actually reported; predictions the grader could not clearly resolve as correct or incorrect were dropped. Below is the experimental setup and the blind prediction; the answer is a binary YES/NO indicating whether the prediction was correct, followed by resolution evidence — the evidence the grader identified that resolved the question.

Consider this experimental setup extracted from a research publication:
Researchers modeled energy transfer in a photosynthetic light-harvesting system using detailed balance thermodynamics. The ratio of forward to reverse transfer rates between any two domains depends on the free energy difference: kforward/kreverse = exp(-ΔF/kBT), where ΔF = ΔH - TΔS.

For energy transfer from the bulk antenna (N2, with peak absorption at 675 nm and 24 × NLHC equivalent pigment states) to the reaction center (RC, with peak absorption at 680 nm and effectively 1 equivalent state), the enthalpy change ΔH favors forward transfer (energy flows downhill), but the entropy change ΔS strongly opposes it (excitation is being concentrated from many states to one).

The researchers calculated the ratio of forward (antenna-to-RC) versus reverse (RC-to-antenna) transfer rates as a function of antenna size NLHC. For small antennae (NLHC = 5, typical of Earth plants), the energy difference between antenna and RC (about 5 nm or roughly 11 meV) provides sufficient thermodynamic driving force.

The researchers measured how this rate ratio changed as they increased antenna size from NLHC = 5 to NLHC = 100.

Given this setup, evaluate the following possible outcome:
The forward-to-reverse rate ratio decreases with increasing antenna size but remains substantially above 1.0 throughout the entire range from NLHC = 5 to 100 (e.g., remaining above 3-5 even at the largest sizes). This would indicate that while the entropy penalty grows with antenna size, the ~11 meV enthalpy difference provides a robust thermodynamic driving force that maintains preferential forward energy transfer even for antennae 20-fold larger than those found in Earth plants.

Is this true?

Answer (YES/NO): NO